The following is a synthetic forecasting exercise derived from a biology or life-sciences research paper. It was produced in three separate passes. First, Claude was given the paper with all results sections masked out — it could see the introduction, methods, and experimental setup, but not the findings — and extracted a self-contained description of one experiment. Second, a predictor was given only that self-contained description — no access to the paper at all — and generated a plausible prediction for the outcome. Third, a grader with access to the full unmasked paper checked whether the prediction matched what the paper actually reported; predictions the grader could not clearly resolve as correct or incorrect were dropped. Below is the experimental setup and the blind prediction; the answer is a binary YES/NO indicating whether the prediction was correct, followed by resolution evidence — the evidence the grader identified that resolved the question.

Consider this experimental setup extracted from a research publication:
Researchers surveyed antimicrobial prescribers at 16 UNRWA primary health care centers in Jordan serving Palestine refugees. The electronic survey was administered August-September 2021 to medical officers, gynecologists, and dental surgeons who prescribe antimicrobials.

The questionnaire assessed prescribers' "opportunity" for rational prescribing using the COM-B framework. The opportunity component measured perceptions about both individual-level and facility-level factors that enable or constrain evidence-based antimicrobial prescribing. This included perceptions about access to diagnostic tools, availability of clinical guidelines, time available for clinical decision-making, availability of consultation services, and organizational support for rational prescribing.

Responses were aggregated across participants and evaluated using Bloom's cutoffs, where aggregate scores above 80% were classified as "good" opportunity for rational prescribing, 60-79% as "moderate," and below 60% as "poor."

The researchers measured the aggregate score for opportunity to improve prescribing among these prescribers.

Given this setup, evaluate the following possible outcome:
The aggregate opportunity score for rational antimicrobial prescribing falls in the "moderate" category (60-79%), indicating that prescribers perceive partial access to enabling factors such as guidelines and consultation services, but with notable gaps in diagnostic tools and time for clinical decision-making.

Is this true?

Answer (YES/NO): NO